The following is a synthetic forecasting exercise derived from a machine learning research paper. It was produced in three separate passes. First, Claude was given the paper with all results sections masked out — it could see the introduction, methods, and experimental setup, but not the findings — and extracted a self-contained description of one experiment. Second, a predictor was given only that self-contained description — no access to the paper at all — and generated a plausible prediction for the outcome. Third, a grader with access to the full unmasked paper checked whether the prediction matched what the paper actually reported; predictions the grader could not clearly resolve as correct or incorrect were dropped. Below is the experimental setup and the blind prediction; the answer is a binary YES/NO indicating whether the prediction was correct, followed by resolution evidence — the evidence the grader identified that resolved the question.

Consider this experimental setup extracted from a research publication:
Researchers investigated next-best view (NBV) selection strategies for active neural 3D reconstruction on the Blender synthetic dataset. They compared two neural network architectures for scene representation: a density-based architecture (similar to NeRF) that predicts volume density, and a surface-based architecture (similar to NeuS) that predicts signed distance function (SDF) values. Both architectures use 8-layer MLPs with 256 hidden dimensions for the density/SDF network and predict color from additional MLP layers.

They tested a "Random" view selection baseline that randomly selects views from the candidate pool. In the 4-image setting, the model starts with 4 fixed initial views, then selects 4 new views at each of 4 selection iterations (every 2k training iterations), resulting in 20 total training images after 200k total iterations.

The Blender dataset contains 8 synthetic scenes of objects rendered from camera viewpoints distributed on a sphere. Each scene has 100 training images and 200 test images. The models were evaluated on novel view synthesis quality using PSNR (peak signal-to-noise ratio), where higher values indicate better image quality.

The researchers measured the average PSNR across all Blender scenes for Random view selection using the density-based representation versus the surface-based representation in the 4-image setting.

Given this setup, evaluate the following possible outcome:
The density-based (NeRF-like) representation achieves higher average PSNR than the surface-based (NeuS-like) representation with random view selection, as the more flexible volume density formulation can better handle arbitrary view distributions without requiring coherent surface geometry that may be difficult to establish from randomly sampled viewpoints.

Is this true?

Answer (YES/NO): YES